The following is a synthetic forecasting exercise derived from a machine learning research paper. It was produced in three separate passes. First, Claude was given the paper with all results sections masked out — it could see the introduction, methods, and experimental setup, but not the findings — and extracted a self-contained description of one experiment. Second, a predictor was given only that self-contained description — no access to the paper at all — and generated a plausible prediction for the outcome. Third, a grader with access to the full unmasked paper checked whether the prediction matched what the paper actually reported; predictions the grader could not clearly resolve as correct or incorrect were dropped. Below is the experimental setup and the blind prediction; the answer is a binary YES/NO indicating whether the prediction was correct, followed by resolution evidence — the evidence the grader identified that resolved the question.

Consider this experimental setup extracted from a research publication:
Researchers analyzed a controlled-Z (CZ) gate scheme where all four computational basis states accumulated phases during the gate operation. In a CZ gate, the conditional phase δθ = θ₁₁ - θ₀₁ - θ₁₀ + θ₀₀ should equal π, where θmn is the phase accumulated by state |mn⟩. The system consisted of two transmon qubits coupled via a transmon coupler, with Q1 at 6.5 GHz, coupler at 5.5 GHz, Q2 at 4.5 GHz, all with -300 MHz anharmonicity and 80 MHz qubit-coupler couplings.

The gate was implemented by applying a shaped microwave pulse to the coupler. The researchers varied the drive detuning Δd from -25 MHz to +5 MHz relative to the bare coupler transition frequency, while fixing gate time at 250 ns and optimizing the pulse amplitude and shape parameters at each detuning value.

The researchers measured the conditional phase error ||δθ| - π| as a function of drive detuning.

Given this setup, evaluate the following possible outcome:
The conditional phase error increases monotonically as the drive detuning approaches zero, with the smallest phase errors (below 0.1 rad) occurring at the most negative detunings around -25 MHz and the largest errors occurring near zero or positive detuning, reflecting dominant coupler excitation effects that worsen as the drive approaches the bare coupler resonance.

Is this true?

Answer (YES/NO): NO